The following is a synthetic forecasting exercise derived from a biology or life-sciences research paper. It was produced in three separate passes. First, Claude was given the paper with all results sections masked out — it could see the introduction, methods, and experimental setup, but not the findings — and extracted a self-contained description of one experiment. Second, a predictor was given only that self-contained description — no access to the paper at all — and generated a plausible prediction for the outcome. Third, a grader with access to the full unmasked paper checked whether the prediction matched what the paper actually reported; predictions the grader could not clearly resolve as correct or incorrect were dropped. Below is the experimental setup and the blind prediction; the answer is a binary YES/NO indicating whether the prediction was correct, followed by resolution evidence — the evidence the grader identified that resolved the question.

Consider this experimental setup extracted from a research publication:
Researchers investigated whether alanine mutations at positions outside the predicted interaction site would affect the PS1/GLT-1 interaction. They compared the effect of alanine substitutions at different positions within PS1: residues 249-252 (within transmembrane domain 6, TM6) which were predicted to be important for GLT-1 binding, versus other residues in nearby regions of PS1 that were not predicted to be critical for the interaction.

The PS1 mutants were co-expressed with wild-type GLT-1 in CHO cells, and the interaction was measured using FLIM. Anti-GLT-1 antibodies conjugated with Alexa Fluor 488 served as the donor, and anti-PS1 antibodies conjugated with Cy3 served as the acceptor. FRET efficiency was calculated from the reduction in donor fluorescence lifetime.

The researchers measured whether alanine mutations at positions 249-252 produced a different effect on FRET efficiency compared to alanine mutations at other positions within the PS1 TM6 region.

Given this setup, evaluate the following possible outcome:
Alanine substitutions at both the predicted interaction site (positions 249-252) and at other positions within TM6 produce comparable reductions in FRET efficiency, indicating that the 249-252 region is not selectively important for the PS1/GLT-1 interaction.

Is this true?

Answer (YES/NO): NO